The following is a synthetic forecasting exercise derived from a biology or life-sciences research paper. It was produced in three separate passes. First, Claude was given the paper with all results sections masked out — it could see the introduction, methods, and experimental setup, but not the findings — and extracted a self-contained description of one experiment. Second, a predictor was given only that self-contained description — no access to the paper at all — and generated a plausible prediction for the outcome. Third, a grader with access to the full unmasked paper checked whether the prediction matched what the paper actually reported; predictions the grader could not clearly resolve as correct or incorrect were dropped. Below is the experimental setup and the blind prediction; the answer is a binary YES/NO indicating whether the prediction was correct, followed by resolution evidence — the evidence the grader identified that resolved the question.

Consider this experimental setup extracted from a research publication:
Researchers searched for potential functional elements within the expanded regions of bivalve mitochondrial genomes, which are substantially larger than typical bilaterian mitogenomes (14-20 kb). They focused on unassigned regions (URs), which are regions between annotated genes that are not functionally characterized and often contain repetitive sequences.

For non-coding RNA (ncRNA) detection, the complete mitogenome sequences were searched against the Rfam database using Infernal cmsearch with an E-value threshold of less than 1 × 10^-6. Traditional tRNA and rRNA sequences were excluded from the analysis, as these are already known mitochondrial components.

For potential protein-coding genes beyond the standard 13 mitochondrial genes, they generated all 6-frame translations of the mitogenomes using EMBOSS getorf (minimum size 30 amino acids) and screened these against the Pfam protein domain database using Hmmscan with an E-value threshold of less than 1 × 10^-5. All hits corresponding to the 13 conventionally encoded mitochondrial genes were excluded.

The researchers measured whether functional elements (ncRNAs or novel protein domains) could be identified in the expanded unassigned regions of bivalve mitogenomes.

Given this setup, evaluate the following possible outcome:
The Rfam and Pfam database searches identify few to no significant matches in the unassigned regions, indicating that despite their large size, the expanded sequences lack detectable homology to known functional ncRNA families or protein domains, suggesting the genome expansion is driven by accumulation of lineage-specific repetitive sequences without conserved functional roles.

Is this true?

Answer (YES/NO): NO